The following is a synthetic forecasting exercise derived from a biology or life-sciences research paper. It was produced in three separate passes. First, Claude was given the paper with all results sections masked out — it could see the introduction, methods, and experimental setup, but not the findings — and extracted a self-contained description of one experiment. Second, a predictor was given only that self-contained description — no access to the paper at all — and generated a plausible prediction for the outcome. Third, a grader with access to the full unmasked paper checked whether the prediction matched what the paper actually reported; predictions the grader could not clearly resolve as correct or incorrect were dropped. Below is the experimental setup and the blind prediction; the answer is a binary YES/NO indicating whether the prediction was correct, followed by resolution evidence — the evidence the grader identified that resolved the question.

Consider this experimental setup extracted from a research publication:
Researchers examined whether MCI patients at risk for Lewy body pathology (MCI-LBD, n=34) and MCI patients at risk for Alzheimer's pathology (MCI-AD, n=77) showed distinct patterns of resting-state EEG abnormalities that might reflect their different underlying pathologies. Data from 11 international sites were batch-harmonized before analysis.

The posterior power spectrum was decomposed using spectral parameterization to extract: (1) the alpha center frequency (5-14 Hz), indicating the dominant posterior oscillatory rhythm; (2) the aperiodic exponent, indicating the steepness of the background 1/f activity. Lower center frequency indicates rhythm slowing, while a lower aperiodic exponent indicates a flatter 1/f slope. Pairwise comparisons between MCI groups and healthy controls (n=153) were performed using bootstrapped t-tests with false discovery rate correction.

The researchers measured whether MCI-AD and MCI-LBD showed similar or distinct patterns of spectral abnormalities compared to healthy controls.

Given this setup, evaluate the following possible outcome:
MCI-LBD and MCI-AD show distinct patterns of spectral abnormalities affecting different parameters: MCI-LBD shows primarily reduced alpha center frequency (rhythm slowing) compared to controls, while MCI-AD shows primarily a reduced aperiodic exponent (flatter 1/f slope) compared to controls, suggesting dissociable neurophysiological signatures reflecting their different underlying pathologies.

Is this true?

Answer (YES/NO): NO